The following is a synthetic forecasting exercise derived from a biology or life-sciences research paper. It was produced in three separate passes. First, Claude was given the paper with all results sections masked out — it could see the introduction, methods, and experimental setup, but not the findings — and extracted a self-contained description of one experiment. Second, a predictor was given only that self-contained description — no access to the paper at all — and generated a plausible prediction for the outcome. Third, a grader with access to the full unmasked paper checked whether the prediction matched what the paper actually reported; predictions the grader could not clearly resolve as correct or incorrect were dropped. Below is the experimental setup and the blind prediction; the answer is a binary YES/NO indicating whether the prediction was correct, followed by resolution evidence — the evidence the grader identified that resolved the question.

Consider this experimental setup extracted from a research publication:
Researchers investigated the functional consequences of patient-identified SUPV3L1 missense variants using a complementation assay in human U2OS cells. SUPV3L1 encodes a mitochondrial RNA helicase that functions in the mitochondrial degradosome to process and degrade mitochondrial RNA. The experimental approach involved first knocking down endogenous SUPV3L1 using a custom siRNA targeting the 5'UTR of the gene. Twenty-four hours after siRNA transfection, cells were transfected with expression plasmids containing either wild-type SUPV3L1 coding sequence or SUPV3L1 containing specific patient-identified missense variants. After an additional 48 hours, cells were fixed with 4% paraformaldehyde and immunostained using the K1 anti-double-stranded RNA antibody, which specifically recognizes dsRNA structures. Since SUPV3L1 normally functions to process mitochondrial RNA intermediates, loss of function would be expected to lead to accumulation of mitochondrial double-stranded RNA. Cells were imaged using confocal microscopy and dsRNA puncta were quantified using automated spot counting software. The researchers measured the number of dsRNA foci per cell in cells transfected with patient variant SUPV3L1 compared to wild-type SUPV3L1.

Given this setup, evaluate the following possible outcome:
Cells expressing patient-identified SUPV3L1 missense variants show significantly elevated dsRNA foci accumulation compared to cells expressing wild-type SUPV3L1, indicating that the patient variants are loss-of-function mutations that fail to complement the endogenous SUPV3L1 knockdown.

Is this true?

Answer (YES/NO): YES